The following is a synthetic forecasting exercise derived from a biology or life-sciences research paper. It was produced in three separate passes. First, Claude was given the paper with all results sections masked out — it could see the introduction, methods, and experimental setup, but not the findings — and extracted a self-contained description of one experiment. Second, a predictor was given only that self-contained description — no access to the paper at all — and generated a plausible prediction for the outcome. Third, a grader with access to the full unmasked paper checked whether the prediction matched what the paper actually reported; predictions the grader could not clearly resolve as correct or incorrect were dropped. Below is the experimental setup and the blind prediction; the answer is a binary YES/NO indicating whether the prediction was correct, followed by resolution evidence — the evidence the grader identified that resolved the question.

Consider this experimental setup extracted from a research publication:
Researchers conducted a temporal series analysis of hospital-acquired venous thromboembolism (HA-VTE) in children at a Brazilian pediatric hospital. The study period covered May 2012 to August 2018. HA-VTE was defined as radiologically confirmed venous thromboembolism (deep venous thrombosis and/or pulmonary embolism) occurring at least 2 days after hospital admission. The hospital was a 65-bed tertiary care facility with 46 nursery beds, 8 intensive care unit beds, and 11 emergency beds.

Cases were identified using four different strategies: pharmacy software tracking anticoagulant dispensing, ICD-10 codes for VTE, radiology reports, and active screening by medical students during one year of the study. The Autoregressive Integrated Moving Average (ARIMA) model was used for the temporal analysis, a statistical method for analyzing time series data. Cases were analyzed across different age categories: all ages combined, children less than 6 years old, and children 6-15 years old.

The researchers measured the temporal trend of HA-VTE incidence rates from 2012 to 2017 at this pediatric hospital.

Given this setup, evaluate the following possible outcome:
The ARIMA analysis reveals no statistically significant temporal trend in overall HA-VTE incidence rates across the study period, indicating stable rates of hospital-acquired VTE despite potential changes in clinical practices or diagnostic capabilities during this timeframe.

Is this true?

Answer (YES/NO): NO